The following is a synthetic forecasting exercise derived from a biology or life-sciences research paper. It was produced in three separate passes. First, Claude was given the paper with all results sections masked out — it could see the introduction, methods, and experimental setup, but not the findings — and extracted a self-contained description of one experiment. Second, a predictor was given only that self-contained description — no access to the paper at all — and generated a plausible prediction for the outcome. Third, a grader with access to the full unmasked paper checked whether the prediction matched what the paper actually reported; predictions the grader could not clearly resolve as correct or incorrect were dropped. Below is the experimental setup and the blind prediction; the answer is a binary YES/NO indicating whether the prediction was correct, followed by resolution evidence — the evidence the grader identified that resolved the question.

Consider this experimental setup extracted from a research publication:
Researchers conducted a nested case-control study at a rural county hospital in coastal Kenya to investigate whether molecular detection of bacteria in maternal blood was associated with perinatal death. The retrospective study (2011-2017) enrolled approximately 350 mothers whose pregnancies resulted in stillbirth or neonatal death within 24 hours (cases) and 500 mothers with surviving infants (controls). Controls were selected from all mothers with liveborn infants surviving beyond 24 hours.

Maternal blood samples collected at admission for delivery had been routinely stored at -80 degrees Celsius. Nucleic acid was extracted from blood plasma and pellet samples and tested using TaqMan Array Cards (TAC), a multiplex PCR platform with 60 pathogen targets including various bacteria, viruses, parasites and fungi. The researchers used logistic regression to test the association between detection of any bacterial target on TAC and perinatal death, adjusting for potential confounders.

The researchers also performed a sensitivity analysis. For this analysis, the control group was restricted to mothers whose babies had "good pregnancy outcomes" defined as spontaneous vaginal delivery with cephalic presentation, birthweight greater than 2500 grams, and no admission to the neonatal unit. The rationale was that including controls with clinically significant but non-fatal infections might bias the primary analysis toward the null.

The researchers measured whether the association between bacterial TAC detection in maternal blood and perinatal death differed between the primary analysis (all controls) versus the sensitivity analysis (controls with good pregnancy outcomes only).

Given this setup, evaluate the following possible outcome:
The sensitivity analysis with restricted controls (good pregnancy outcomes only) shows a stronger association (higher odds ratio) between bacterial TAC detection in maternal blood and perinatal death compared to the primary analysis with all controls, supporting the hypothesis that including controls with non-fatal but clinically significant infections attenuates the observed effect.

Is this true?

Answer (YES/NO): YES